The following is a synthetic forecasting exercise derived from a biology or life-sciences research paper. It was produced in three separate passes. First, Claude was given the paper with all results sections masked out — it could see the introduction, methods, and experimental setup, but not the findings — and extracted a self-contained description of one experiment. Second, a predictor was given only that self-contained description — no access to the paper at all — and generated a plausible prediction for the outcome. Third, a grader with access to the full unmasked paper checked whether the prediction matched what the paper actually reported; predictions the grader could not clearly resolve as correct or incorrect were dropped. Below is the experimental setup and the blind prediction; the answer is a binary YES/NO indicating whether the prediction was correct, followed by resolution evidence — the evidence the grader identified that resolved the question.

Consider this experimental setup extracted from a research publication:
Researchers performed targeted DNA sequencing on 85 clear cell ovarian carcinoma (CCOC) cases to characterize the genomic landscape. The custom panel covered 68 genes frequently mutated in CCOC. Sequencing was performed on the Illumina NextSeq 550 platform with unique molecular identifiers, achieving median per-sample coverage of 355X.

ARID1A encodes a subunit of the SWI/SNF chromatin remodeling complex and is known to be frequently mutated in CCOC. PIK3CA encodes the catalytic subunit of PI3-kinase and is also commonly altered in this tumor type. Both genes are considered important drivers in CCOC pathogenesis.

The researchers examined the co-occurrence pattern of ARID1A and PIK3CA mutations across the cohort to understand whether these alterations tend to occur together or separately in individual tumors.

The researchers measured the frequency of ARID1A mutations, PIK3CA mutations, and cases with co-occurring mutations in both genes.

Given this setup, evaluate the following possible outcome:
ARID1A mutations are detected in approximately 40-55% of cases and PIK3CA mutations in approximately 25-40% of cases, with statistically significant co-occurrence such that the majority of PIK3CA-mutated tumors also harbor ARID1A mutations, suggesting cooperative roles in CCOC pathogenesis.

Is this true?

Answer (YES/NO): NO